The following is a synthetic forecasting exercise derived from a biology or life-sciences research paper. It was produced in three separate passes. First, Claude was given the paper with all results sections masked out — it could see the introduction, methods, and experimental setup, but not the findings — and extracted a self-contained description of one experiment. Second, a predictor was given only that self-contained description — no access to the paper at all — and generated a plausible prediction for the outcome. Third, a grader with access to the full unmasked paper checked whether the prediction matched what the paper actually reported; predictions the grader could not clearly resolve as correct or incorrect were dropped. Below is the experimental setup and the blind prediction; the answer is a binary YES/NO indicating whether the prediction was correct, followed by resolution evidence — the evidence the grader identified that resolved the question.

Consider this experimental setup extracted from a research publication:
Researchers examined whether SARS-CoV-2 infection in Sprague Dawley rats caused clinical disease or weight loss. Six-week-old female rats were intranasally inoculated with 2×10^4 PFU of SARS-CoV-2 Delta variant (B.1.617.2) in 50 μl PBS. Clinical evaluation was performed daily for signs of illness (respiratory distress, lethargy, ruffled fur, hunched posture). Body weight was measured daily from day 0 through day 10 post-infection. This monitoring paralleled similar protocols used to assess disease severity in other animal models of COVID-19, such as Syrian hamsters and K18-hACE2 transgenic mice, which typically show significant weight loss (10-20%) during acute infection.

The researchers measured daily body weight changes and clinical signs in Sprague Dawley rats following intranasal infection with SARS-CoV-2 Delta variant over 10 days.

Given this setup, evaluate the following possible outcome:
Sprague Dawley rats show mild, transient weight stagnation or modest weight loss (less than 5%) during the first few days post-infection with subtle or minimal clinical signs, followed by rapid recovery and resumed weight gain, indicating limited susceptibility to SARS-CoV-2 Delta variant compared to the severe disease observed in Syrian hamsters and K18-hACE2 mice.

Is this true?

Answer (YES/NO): NO